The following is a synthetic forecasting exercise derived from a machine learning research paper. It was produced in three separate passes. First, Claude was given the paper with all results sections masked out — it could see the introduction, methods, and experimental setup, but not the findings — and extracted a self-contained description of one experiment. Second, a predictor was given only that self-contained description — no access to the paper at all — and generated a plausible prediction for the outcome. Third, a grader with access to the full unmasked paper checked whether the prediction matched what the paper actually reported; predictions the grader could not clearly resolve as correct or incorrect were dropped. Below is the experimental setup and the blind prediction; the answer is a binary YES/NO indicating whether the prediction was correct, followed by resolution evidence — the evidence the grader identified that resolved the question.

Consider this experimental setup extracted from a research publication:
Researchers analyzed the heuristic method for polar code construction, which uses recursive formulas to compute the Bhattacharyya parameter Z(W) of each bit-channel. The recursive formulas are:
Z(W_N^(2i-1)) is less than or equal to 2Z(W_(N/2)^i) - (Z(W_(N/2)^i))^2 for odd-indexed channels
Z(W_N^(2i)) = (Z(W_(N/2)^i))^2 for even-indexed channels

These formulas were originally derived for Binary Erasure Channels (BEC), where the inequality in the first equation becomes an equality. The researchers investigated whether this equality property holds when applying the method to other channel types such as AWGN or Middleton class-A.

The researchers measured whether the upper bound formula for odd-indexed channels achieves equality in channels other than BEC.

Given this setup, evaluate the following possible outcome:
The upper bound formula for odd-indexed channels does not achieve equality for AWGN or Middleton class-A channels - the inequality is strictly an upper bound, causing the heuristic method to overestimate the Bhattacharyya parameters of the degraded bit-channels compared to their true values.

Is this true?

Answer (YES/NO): YES